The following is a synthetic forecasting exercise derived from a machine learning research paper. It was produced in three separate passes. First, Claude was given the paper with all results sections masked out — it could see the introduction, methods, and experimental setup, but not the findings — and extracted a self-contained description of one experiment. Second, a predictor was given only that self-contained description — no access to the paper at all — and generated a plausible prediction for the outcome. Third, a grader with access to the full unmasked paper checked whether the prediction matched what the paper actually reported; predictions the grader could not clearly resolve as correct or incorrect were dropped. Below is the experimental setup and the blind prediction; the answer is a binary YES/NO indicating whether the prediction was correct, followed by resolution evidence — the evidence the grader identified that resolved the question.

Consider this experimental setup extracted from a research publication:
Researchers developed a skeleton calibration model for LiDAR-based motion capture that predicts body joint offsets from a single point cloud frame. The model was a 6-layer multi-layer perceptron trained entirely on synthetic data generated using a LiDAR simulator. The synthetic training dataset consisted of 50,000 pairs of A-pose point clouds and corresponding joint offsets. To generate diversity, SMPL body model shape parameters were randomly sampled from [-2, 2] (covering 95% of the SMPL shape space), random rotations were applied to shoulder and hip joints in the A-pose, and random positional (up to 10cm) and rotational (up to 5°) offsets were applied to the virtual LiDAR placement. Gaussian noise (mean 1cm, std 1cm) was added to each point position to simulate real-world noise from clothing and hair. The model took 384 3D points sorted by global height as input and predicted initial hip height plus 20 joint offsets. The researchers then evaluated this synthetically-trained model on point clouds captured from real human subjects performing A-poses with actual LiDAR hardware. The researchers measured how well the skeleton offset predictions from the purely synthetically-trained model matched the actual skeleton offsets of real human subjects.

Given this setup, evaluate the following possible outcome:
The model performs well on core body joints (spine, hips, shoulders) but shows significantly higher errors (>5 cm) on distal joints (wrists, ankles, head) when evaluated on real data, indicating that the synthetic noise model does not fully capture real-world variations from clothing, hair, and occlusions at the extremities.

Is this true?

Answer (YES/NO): NO